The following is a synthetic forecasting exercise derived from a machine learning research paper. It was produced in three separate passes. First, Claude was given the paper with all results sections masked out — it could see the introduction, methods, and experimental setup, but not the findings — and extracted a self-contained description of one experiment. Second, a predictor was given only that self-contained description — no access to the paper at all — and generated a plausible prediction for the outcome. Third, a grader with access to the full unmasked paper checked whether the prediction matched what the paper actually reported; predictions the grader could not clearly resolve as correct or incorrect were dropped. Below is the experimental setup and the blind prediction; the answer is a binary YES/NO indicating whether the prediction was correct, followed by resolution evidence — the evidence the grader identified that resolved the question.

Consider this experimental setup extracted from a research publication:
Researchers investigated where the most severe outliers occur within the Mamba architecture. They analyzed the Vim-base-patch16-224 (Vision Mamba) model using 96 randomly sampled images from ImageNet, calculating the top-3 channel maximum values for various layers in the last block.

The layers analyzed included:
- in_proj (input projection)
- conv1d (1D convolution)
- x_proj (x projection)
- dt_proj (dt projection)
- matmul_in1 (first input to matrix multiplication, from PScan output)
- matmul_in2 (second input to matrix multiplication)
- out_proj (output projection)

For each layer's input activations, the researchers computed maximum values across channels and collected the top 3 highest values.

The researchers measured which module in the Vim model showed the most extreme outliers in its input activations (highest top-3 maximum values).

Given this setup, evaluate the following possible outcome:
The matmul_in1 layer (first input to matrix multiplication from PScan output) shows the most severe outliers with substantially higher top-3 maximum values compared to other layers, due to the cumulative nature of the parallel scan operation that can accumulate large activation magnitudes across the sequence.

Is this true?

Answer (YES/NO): NO